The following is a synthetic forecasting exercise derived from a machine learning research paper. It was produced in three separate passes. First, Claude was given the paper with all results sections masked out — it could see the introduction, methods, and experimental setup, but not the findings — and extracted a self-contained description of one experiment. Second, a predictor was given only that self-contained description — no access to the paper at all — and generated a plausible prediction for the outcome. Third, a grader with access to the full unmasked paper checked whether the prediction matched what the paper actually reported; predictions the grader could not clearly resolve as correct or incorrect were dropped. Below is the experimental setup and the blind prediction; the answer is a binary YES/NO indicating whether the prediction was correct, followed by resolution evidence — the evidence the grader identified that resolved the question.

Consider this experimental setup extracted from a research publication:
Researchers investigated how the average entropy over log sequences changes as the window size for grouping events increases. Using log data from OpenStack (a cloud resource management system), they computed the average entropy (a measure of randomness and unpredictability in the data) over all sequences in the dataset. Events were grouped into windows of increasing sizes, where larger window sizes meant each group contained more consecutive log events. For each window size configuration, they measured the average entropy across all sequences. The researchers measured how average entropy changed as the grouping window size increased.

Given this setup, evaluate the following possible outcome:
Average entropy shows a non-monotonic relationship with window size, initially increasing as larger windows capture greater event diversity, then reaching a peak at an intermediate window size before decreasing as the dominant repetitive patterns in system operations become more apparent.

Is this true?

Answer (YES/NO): NO